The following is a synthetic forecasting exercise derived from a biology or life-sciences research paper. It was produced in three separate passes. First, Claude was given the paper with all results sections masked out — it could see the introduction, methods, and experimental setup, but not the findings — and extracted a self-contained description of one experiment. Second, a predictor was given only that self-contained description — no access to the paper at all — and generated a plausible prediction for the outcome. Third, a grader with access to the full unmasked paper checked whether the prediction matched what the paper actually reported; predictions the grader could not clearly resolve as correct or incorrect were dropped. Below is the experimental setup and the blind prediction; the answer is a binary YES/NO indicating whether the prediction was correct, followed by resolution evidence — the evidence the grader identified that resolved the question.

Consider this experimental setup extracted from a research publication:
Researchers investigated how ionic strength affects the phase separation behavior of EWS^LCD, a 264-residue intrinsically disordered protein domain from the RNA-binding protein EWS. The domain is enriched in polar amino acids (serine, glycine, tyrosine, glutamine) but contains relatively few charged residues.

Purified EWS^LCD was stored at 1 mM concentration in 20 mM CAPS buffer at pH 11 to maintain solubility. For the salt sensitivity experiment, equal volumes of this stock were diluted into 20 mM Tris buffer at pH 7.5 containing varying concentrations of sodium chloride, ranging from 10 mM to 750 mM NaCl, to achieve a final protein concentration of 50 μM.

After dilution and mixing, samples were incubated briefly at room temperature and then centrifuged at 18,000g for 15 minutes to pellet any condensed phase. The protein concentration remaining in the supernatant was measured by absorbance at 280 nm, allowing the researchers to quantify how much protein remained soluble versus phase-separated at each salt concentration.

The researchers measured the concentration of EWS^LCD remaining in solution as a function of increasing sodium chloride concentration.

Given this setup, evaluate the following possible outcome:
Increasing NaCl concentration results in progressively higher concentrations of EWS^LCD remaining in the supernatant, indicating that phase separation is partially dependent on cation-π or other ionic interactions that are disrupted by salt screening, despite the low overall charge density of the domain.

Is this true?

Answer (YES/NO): NO